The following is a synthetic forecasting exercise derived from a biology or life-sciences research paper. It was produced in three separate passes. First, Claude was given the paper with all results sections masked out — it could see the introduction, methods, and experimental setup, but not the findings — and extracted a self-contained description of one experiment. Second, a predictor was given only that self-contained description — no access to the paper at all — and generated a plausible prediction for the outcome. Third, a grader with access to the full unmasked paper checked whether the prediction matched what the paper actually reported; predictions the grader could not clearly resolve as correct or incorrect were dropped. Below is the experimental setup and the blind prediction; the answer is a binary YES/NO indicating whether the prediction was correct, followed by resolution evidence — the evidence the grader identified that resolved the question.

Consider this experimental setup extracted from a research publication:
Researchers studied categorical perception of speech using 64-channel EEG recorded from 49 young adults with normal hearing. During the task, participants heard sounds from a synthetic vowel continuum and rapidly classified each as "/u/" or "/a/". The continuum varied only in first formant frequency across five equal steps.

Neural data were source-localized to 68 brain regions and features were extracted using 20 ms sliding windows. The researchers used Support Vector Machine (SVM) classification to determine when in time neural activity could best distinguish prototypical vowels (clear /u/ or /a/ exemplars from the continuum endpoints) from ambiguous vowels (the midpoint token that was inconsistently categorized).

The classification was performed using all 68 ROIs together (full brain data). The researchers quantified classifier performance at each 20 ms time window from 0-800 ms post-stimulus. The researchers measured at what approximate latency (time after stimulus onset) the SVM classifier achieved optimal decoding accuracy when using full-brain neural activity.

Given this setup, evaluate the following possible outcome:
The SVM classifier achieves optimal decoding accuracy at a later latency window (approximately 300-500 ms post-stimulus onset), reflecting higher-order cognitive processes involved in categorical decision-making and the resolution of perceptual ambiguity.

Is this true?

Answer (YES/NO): NO